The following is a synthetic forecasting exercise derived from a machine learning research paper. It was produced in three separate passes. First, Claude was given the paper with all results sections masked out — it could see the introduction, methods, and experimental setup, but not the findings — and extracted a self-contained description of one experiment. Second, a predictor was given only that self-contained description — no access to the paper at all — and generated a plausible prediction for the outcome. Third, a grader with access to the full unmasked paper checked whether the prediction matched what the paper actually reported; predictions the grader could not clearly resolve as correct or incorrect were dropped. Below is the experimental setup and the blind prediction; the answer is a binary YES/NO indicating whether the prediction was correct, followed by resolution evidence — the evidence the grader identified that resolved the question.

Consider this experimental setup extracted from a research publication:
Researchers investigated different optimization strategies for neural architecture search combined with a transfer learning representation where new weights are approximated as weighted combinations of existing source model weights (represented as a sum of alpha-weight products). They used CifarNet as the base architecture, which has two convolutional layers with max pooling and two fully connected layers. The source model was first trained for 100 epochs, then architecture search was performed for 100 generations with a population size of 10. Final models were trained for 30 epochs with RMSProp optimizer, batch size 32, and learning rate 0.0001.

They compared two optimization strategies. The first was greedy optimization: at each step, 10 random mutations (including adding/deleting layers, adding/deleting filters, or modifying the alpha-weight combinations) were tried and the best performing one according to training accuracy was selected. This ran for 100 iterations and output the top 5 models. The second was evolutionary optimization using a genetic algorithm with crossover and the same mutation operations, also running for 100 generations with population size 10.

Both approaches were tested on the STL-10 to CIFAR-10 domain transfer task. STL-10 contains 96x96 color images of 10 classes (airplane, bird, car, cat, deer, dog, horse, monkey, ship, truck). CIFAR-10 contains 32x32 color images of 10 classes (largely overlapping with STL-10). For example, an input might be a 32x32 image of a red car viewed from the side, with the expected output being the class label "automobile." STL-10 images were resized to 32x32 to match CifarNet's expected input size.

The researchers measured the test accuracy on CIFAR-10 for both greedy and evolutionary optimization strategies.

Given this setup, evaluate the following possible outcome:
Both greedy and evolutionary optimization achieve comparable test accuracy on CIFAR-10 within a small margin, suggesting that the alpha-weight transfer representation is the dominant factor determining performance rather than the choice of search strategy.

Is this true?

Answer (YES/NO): YES